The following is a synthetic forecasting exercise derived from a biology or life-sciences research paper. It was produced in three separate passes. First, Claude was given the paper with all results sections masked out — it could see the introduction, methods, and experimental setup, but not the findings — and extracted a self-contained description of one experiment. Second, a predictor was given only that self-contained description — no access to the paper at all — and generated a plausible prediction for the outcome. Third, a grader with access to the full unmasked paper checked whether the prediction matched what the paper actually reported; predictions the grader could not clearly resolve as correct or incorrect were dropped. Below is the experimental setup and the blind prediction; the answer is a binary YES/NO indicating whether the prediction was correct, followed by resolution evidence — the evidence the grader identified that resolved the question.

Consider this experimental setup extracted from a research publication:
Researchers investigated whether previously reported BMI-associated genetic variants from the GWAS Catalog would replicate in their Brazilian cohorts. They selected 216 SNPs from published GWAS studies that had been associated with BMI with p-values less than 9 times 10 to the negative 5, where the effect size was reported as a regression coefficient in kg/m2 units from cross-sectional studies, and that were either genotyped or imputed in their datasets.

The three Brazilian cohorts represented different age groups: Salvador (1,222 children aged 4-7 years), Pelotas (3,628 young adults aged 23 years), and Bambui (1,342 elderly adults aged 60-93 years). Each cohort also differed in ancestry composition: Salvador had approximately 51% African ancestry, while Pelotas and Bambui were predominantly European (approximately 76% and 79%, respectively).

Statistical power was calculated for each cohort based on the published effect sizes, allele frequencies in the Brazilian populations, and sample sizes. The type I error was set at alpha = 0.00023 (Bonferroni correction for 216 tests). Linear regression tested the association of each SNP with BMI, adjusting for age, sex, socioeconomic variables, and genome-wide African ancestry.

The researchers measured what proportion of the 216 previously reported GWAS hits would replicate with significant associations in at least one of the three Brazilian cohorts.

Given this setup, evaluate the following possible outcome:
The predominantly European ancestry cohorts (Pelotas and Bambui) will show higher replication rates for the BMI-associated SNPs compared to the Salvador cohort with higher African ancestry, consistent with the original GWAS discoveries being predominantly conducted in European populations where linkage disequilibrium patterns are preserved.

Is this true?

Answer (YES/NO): YES